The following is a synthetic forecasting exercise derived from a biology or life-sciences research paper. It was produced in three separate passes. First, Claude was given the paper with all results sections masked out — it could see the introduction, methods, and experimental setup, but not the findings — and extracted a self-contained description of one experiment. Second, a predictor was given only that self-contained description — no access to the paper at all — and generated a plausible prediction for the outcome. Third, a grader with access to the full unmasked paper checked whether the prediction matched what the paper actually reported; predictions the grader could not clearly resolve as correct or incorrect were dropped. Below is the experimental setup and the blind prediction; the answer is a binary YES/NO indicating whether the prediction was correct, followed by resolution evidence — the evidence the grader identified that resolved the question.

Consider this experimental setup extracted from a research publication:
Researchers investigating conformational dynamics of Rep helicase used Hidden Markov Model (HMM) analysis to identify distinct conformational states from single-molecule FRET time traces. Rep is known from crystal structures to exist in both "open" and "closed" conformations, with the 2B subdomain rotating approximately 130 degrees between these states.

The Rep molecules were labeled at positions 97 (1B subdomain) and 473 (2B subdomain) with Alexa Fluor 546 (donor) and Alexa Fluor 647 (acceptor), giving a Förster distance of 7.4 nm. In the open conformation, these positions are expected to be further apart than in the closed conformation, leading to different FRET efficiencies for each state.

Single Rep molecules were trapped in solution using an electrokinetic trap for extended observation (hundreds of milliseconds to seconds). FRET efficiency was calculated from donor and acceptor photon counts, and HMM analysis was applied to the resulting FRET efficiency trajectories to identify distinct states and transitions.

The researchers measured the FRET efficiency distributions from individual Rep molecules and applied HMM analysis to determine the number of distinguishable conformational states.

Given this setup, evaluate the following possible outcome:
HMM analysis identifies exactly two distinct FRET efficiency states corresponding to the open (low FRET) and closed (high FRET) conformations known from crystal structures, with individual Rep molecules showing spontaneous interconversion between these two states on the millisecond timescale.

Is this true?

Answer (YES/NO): NO